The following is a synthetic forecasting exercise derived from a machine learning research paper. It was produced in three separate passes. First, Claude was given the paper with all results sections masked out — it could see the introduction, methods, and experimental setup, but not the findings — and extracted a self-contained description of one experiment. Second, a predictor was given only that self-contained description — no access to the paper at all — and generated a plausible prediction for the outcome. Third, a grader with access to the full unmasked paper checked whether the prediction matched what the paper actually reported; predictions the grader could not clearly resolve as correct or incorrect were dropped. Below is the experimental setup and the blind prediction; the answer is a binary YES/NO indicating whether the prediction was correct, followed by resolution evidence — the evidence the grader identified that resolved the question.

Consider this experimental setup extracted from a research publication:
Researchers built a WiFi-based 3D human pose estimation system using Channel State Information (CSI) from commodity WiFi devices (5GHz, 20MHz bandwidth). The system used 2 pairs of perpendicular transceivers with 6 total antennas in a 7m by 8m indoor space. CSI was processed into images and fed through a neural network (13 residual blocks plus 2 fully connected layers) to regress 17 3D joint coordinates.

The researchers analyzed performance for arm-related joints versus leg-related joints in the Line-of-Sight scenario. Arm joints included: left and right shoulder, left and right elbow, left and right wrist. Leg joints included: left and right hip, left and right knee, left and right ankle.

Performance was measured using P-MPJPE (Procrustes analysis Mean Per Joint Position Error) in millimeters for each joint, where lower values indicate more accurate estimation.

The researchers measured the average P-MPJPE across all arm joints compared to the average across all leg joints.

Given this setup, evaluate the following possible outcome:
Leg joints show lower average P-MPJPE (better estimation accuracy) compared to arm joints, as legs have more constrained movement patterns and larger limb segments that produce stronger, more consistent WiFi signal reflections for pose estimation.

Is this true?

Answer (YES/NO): NO